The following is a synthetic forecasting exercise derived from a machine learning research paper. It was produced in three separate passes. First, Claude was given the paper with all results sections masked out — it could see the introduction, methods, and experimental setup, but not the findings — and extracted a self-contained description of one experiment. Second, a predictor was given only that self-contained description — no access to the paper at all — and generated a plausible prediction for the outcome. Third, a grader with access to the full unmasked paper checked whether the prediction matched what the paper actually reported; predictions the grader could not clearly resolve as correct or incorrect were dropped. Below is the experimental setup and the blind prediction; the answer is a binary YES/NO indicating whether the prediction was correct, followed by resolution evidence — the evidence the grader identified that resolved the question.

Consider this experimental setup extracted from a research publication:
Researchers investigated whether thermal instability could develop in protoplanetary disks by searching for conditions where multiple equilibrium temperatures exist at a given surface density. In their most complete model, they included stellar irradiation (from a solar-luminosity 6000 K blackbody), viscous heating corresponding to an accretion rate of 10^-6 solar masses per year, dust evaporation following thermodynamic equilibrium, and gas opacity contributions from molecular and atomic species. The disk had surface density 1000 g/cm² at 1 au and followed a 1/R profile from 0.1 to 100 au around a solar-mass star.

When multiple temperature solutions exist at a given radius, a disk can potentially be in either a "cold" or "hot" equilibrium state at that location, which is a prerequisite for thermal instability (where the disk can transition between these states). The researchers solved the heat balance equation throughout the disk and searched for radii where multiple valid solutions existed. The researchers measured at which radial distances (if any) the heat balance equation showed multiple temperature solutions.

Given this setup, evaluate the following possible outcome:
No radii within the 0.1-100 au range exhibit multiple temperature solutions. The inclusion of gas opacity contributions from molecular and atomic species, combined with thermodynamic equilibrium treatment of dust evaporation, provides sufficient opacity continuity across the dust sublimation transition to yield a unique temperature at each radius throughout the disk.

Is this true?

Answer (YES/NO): NO